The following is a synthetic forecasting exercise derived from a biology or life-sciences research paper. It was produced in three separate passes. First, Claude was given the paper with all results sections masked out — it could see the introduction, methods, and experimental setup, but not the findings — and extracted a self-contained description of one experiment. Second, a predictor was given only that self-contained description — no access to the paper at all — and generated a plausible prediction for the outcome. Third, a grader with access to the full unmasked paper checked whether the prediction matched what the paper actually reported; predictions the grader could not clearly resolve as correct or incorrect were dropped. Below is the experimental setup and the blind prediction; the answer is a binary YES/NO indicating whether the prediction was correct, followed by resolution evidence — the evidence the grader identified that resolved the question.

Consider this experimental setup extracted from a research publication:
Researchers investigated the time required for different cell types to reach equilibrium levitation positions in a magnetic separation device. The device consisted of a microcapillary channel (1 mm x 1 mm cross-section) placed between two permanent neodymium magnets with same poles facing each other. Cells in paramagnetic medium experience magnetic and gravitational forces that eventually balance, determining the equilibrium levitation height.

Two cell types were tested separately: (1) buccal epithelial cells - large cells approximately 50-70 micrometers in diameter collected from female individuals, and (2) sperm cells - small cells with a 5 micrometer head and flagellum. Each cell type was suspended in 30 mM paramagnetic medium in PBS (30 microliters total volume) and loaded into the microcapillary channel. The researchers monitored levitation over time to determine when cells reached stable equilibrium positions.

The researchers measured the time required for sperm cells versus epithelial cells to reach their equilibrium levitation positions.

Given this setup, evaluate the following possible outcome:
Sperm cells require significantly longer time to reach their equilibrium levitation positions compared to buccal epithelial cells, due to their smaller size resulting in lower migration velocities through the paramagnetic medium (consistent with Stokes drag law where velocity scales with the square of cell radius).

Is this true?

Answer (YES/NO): YES